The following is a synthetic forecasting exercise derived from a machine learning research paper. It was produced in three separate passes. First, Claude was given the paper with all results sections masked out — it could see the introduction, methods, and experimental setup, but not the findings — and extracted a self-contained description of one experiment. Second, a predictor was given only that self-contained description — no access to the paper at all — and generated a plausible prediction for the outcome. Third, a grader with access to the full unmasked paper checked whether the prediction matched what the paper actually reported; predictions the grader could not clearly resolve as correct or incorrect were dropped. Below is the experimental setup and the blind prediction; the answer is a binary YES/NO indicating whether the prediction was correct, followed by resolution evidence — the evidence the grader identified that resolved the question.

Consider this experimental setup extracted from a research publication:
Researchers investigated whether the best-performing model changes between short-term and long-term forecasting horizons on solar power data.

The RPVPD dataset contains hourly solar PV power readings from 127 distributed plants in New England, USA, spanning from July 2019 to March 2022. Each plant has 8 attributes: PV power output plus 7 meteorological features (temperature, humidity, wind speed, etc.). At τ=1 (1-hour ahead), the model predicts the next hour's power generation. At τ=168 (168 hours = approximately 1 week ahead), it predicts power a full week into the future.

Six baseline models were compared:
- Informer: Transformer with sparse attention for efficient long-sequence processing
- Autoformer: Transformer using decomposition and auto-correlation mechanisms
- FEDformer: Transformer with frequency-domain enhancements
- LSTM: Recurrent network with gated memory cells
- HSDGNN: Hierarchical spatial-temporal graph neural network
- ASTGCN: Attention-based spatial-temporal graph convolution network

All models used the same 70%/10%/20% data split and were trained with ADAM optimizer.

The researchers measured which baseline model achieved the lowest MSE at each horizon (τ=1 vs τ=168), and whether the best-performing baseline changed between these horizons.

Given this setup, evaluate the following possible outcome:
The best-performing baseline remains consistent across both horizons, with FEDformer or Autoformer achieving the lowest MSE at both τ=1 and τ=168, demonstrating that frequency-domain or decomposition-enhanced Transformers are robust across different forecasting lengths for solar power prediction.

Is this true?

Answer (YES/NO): NO